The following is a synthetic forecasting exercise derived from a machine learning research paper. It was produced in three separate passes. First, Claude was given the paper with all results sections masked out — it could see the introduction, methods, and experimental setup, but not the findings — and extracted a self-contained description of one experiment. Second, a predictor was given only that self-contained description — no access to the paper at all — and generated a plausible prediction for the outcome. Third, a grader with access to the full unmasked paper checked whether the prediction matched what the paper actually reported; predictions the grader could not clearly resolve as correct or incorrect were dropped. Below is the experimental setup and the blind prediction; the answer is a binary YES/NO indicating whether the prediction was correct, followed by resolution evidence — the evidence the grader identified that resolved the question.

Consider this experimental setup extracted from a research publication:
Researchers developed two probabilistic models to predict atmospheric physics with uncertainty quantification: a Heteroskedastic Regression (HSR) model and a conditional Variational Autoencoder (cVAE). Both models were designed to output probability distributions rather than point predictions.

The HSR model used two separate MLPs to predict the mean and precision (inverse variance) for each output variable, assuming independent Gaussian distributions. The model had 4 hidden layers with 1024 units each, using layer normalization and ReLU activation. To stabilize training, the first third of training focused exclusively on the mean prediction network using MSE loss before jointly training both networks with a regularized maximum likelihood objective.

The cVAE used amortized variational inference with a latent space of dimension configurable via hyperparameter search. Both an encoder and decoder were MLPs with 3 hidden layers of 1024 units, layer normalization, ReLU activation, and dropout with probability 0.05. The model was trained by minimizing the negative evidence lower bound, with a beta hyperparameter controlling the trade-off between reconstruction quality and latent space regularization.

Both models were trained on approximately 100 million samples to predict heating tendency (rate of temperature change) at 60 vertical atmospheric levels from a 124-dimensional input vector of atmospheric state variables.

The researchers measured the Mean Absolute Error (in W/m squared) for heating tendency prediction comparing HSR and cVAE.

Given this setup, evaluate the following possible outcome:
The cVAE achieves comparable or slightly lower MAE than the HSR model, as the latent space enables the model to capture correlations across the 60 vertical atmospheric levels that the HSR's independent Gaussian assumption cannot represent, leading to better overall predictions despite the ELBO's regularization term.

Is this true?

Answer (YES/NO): YES